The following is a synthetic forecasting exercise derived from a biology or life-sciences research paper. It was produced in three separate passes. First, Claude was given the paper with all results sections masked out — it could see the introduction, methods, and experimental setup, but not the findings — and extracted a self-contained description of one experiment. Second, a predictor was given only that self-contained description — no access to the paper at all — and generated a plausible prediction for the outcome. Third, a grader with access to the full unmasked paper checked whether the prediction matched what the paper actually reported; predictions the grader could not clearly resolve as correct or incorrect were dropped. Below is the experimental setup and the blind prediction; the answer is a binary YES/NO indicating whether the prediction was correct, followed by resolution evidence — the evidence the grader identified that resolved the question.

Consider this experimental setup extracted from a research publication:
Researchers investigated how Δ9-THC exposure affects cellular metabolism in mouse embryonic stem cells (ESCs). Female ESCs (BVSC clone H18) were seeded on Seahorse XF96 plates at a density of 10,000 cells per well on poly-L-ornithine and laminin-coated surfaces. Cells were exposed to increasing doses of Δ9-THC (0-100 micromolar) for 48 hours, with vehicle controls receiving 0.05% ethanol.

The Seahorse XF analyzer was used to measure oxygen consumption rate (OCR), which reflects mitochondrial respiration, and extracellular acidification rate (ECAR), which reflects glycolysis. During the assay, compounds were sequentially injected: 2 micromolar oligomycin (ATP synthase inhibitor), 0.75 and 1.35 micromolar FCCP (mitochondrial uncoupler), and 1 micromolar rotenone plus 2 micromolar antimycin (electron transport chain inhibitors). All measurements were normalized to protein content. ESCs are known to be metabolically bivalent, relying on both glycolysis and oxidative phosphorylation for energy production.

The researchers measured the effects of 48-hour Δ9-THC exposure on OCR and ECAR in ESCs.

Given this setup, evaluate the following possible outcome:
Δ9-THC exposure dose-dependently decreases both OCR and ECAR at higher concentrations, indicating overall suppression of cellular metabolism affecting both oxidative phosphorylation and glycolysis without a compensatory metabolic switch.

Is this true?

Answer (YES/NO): NO